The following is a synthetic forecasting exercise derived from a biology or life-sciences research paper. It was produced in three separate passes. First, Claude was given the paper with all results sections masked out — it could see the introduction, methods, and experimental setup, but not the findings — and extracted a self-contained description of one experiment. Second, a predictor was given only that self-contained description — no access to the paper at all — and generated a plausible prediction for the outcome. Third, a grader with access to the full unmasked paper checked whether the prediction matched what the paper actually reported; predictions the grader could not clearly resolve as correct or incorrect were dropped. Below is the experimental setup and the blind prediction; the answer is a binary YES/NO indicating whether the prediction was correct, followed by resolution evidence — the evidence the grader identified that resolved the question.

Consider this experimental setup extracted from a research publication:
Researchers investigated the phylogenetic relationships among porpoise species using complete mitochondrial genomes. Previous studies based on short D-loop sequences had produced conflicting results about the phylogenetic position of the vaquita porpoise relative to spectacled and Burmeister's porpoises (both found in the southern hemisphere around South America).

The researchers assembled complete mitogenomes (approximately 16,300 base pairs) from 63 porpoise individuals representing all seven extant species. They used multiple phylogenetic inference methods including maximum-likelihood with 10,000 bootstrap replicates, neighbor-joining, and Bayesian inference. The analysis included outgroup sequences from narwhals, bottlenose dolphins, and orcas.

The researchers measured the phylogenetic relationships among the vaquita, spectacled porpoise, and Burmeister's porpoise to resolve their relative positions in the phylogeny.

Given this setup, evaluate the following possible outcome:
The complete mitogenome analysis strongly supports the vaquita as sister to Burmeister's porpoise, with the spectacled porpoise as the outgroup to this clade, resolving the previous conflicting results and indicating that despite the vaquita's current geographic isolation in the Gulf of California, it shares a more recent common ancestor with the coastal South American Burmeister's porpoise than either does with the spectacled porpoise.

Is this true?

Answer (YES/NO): NO